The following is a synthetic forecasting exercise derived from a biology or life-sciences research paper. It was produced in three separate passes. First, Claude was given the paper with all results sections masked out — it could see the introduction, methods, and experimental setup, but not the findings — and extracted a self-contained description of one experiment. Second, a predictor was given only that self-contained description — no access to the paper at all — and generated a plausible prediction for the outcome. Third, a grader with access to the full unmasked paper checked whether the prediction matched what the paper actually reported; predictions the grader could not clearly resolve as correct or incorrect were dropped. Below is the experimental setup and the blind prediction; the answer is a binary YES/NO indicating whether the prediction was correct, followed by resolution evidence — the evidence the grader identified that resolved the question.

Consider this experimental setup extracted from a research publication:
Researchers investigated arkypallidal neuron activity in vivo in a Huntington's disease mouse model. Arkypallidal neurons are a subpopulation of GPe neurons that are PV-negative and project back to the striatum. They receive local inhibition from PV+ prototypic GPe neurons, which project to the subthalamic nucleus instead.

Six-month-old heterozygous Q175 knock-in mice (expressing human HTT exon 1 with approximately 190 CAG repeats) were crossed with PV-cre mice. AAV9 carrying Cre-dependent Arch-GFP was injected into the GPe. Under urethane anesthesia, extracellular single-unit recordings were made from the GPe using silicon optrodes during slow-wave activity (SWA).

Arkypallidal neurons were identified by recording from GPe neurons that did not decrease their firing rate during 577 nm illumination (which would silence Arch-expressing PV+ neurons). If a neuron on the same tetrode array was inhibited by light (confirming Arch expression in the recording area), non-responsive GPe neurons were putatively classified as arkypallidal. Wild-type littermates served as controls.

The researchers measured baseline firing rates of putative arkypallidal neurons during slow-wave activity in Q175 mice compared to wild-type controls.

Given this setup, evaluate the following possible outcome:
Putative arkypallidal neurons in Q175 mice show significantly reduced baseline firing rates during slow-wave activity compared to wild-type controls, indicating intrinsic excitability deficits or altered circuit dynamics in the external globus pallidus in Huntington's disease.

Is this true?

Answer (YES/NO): YES